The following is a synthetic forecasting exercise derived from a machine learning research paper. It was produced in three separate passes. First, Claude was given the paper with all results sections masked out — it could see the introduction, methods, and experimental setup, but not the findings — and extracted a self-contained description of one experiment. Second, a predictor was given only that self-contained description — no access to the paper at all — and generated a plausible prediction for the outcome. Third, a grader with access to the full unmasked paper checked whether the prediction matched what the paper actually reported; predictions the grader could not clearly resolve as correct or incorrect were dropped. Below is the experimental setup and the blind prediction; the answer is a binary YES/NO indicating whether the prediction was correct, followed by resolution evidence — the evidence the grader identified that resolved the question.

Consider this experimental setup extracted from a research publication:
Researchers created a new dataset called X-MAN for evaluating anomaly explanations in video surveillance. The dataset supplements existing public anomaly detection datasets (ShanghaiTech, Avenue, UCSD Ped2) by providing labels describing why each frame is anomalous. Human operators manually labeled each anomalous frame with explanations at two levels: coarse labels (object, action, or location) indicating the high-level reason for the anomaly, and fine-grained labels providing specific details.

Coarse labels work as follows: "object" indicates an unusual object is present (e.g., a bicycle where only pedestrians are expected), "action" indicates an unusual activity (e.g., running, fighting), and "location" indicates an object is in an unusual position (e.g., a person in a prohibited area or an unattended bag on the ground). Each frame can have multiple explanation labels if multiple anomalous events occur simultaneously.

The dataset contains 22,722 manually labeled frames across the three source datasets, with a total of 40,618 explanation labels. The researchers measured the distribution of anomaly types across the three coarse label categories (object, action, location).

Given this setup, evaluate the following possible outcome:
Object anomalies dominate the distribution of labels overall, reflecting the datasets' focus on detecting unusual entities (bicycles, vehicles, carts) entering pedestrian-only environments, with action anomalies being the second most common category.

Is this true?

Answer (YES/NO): NO